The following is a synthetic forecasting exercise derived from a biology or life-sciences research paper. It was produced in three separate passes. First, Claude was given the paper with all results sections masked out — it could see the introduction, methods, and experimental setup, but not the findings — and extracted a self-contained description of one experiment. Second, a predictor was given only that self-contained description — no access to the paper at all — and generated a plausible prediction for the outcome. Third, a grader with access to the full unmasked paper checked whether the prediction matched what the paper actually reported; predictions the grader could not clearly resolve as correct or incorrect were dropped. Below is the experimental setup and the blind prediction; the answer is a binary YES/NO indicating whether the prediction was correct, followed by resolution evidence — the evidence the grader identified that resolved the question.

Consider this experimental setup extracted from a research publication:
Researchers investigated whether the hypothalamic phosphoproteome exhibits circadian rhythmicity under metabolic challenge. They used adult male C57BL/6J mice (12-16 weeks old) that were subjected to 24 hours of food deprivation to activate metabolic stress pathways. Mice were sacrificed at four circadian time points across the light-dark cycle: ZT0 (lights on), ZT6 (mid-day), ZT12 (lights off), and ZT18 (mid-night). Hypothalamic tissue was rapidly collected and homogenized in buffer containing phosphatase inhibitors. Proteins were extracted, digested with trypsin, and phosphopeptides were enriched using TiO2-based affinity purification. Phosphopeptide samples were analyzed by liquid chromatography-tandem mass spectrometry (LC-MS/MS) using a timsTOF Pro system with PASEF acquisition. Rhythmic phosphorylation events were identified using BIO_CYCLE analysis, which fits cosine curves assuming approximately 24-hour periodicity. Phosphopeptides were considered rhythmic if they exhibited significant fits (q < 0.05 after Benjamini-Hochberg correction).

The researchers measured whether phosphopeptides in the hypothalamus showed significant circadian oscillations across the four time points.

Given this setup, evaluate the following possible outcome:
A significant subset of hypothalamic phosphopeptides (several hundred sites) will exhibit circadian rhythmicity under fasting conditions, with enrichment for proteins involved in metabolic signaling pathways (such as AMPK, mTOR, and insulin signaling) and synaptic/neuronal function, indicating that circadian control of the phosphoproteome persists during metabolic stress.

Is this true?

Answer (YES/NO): YES